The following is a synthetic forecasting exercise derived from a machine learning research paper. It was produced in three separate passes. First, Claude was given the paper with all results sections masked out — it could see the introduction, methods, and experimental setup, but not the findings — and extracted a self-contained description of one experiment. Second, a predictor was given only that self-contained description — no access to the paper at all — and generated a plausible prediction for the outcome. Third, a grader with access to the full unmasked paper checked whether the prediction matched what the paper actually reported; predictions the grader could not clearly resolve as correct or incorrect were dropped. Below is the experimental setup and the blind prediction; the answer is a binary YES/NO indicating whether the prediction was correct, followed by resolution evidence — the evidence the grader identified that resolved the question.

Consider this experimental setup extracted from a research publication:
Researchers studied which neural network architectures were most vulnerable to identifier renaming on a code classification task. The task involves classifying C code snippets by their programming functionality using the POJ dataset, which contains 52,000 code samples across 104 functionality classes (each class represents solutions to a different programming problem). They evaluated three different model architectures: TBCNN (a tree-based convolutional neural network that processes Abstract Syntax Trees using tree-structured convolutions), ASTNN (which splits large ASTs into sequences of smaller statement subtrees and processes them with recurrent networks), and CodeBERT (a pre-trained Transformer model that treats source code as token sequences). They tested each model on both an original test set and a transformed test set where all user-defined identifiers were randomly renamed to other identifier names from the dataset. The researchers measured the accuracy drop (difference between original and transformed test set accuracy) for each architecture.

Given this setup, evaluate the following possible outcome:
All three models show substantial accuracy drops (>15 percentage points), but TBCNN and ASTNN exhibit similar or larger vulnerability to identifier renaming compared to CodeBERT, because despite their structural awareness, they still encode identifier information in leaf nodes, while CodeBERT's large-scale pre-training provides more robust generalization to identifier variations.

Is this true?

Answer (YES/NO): NO